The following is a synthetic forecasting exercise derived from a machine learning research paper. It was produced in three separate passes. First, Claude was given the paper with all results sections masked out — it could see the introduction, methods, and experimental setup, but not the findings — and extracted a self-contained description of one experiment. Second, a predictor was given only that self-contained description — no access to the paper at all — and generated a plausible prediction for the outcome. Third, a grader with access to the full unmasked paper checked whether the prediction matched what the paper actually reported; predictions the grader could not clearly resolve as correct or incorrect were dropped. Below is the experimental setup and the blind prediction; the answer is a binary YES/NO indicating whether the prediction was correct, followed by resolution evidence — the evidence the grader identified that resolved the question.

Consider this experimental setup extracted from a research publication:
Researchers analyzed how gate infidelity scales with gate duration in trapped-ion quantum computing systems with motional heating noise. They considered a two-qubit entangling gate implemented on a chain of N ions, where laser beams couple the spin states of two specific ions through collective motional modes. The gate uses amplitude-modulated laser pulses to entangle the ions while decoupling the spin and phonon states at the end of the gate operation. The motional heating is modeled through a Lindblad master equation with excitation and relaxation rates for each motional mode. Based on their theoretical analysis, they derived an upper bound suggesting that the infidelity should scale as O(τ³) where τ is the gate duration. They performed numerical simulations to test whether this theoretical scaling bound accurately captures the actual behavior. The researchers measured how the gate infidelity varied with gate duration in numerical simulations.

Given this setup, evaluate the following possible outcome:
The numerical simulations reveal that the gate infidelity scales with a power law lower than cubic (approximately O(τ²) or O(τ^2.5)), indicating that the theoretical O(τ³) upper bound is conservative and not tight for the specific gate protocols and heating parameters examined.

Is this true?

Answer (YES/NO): NO